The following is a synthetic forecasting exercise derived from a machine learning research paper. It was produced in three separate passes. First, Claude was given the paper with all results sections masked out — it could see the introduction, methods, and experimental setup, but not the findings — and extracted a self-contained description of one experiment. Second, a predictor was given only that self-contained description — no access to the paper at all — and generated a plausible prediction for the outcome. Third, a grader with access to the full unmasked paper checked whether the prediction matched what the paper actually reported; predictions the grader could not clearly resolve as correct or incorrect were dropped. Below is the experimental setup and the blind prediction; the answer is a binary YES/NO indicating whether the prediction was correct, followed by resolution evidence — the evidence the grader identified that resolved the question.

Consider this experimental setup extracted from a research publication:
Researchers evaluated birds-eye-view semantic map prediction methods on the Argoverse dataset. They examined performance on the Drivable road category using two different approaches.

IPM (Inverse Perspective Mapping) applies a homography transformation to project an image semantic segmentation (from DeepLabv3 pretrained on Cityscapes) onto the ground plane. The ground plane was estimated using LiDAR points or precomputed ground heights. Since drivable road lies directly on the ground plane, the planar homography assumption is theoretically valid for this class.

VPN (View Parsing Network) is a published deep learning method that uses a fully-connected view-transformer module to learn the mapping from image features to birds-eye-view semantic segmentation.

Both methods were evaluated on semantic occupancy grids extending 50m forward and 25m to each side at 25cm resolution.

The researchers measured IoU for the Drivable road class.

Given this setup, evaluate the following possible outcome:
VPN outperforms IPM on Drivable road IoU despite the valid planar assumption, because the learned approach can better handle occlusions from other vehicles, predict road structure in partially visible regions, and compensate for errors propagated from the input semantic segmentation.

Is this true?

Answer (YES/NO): YES